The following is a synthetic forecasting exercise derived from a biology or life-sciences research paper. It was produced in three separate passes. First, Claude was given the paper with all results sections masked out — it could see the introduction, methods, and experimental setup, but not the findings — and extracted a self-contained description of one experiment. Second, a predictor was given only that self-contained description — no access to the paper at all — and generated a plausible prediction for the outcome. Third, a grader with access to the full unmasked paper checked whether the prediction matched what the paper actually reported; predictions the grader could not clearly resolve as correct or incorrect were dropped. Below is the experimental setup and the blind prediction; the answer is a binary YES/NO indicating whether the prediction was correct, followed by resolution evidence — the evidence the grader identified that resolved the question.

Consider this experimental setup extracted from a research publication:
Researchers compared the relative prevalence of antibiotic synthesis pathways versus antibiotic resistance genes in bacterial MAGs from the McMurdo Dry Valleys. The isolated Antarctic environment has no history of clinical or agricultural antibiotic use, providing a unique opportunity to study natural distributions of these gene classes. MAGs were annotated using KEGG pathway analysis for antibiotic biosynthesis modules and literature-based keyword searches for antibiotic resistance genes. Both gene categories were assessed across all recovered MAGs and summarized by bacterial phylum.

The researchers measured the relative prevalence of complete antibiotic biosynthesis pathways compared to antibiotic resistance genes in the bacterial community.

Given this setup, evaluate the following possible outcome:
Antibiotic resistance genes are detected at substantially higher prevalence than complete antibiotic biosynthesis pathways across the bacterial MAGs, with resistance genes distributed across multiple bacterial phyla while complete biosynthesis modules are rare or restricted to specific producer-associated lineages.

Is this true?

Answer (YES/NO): YES